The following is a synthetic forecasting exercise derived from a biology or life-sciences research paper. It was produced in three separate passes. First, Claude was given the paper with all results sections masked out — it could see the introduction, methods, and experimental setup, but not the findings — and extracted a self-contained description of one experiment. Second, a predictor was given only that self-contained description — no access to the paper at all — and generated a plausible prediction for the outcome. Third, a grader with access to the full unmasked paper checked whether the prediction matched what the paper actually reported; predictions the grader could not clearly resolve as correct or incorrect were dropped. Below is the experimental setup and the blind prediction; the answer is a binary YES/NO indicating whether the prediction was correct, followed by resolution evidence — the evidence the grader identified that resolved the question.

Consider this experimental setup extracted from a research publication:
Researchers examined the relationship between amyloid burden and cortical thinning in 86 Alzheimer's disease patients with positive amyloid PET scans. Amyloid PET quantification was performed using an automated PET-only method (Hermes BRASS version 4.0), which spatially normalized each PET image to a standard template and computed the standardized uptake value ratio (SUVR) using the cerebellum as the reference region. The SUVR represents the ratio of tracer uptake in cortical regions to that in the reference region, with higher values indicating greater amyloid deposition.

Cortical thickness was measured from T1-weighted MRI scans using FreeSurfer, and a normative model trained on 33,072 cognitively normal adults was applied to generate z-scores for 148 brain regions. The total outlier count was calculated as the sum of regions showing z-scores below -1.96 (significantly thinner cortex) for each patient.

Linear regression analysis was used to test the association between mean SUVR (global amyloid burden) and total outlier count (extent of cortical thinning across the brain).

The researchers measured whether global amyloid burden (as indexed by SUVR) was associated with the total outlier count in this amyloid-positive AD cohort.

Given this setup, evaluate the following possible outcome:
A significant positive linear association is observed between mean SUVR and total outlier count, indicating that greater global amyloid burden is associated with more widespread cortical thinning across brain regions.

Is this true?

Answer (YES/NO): NO